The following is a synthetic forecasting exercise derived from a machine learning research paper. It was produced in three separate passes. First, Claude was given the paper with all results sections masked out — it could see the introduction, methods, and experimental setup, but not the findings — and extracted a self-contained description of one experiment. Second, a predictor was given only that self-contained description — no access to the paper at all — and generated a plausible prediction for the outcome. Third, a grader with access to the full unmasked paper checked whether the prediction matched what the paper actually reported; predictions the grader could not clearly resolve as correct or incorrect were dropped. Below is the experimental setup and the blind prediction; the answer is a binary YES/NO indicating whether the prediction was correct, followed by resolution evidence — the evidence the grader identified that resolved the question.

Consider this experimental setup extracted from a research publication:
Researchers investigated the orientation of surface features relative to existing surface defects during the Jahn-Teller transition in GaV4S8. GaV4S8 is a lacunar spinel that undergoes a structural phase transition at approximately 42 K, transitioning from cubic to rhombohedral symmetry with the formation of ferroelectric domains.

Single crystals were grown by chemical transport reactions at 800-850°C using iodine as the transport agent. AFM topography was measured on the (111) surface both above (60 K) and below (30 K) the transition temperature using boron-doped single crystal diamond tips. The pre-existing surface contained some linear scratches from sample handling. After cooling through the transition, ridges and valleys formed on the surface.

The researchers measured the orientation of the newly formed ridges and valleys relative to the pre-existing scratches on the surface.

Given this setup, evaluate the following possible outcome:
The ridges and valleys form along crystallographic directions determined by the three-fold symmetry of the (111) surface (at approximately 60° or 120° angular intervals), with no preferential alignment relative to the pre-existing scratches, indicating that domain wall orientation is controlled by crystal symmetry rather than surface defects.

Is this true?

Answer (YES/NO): NO